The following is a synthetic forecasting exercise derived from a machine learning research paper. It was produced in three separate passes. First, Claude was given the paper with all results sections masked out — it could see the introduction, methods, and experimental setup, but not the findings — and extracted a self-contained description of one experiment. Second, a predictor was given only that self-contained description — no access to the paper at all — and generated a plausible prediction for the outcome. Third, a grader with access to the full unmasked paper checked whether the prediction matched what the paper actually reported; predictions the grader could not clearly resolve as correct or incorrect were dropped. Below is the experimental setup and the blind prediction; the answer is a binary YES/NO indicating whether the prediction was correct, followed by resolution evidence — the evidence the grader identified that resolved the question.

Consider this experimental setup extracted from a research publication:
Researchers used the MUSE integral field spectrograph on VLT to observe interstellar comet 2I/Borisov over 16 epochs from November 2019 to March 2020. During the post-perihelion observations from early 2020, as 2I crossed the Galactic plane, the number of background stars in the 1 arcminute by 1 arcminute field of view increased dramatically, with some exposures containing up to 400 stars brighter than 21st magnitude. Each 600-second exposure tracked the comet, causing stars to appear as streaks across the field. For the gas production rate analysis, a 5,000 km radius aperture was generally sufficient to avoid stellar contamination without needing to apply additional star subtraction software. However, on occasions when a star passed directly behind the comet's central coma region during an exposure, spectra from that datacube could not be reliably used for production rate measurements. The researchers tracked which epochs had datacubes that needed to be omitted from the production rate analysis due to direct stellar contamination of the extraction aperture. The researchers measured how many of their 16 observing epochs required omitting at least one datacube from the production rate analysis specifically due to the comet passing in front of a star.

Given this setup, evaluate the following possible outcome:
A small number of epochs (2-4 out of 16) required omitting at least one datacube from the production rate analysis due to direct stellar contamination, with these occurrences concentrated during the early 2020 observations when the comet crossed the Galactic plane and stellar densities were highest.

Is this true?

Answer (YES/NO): YES